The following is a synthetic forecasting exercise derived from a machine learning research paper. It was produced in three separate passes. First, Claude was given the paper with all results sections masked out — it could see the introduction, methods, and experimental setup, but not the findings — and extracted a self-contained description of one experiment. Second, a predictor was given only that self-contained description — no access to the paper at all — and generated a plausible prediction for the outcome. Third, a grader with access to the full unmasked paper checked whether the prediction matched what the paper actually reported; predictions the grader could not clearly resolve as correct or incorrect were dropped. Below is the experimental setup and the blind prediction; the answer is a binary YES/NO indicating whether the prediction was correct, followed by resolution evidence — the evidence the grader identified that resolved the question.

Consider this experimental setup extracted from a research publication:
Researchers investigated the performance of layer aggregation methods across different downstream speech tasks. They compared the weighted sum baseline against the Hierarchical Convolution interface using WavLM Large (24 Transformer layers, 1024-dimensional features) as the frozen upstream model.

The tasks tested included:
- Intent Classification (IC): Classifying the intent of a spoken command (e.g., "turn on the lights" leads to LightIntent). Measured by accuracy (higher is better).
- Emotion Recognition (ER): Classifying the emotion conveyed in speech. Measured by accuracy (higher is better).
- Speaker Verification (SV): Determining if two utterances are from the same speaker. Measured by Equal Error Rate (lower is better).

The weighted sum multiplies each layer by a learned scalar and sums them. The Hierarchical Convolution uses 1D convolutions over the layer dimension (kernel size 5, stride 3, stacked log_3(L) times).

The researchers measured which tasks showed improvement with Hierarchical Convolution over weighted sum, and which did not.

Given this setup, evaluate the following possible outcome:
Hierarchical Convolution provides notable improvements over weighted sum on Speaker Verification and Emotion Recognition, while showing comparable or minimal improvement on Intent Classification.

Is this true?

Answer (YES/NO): NO